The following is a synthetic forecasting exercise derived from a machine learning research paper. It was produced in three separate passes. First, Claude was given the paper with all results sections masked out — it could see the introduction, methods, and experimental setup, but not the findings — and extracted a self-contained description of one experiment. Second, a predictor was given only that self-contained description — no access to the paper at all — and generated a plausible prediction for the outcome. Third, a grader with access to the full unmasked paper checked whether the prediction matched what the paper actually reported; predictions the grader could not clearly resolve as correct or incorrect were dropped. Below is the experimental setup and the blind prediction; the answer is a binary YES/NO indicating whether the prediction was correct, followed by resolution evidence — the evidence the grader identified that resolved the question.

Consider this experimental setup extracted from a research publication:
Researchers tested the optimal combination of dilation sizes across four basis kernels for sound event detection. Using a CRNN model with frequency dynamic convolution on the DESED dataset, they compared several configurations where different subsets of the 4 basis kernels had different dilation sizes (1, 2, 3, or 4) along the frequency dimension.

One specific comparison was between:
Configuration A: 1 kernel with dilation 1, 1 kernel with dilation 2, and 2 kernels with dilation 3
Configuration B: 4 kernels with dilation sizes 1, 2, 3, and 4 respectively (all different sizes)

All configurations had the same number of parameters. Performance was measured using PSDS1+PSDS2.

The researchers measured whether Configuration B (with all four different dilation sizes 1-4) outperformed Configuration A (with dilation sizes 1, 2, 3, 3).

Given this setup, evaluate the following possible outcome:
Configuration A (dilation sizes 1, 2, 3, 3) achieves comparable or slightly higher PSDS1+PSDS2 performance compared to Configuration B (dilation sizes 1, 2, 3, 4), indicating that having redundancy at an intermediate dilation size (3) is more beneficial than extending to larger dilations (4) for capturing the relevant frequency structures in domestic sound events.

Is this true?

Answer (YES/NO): YES